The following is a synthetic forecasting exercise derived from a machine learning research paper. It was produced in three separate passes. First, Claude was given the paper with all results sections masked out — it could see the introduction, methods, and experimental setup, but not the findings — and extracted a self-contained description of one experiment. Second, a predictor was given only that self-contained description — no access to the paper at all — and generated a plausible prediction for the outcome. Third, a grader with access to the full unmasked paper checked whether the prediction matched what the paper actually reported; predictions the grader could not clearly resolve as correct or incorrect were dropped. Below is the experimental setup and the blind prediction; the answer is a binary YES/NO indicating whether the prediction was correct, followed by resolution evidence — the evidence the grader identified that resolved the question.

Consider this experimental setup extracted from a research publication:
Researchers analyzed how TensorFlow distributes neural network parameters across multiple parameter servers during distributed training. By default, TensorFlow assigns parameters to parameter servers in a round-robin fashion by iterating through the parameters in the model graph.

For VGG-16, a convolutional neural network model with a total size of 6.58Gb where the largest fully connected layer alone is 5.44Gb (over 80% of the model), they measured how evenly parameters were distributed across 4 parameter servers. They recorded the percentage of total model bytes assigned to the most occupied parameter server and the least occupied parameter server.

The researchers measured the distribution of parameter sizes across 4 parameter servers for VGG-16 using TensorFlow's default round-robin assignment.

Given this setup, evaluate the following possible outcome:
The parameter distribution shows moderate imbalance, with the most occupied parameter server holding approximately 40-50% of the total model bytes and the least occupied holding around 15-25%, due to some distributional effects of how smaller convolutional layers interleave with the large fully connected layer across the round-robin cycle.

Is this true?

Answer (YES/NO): NO